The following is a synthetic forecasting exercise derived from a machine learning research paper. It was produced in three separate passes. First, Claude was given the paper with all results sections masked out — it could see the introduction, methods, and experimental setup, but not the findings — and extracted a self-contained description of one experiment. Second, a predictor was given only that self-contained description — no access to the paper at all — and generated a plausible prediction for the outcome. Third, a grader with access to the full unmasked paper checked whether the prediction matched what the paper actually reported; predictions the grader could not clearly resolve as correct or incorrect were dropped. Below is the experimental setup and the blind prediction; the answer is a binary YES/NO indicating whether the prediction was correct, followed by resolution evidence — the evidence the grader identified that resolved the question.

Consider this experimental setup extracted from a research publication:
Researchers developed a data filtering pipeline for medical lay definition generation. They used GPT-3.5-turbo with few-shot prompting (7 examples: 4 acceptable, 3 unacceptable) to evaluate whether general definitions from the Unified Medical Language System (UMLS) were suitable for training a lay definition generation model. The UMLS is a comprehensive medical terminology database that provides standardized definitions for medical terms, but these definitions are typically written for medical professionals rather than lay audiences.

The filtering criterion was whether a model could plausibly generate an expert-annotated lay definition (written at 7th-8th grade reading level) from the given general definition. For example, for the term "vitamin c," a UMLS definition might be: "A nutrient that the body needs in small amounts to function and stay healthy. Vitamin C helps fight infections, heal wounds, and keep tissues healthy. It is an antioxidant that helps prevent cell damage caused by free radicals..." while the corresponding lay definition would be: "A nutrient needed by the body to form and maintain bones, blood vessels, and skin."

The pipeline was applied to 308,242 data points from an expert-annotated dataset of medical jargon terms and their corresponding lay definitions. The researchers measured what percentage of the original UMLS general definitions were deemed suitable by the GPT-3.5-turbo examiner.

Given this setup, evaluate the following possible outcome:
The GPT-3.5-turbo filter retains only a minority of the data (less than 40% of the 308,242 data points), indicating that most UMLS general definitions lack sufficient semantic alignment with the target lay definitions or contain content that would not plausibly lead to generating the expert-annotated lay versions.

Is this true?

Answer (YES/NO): YES